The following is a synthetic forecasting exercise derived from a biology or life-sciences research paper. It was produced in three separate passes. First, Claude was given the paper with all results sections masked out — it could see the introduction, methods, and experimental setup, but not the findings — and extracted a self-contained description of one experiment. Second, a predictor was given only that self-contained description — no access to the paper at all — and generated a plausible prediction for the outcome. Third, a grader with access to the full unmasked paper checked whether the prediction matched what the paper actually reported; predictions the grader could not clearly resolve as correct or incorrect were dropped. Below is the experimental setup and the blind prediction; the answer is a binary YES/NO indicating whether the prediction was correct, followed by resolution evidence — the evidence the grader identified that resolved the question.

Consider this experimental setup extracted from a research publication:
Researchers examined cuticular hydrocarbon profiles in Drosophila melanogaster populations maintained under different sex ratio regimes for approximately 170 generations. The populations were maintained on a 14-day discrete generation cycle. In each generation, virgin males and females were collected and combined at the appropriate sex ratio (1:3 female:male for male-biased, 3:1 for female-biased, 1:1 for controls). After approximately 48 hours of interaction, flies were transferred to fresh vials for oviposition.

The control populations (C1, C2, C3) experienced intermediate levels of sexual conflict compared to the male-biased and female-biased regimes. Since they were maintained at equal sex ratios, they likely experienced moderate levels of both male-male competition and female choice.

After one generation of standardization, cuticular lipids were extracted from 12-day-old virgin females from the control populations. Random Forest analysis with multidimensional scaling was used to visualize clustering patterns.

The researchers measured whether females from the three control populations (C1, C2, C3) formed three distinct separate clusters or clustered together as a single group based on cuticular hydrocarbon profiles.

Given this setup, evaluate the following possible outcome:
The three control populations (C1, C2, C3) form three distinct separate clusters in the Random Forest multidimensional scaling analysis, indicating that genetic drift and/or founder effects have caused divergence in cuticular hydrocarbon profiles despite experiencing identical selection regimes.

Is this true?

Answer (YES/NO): YES